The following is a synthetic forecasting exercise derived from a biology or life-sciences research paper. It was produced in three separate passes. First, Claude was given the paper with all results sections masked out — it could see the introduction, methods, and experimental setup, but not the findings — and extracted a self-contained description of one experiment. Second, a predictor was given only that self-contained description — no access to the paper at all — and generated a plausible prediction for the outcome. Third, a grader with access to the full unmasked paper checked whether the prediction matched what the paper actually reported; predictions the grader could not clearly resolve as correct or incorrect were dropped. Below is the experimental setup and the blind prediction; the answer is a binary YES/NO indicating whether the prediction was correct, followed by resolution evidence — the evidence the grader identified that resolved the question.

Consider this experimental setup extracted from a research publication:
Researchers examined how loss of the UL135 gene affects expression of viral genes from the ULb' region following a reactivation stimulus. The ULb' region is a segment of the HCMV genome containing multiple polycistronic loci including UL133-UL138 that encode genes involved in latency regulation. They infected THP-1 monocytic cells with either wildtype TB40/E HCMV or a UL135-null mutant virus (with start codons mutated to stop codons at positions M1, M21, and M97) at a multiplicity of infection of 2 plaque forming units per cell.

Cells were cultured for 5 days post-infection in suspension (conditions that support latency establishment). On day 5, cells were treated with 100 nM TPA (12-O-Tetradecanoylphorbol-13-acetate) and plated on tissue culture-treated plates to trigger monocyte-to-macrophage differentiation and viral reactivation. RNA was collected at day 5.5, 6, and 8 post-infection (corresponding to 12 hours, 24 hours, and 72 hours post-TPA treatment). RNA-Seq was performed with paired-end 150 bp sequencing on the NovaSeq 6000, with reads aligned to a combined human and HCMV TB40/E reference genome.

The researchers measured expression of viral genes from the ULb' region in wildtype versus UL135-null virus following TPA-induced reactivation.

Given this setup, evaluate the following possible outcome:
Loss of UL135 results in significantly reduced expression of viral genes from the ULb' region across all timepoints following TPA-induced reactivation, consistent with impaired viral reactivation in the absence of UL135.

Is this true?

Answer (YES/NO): YES